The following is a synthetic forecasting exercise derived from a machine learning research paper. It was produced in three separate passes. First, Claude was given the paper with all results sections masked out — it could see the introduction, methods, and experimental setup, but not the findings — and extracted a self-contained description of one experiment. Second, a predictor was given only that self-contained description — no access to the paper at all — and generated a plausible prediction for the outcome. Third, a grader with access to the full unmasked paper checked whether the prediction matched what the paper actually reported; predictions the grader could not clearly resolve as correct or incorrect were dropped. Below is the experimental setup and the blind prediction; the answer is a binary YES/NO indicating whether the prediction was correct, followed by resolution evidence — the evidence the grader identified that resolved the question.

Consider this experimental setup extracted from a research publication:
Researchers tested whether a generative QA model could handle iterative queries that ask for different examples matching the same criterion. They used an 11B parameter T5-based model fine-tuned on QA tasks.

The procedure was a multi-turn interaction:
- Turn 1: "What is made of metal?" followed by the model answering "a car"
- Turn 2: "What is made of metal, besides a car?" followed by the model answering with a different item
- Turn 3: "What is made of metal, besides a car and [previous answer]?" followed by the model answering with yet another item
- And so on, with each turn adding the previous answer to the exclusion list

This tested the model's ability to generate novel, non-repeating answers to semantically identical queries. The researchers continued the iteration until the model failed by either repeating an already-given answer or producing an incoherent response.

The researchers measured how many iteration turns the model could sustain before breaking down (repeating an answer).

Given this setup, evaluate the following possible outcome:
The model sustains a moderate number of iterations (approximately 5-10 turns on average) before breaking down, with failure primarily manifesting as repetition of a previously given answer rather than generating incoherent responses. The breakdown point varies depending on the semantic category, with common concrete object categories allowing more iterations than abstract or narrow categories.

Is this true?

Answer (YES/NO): NO